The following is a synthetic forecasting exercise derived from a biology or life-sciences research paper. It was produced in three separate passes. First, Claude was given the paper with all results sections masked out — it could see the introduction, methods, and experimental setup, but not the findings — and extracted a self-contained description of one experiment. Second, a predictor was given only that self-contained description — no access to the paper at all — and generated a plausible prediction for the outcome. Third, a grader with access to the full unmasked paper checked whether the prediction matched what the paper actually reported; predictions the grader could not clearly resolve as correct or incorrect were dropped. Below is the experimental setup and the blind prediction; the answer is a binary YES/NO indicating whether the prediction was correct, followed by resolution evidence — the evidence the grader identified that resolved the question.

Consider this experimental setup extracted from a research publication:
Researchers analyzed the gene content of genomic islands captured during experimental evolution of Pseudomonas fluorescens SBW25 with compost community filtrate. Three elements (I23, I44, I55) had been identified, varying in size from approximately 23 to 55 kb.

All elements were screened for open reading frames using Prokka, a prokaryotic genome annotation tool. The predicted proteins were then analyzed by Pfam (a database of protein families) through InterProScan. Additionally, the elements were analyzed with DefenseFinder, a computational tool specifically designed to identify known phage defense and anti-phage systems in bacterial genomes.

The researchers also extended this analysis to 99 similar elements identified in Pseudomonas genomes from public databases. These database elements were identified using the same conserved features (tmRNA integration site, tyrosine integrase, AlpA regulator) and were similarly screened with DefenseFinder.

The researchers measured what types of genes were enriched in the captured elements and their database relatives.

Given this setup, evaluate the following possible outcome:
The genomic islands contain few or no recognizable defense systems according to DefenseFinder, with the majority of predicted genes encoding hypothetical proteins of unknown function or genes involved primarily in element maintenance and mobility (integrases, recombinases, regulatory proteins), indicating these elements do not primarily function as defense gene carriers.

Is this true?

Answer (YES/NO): NO